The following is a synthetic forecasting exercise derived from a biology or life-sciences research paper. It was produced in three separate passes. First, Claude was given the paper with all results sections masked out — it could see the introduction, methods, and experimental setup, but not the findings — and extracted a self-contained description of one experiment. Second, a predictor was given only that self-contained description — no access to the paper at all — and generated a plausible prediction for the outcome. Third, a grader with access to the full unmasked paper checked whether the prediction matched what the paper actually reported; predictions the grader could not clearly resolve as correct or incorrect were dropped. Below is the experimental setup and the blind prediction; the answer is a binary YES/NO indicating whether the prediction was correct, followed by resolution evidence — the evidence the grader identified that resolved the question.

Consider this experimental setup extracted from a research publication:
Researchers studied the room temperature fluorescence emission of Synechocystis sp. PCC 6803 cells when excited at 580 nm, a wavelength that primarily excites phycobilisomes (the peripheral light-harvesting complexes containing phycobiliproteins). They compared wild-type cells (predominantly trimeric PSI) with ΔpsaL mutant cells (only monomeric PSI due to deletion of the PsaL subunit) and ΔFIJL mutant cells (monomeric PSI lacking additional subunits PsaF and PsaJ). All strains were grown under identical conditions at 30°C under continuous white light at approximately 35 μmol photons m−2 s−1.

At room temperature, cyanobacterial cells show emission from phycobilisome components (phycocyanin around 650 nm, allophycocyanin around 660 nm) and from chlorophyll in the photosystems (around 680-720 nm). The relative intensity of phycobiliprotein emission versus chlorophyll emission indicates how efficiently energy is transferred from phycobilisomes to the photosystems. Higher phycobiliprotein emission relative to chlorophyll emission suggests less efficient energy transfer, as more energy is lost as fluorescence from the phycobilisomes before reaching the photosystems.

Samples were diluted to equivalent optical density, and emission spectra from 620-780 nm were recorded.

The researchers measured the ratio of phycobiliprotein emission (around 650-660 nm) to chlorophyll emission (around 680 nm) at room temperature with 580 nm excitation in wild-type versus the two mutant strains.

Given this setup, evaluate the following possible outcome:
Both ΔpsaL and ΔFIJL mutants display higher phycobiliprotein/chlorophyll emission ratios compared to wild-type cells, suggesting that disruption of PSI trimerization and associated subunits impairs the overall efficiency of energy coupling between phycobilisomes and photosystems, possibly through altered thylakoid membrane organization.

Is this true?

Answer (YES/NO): NO